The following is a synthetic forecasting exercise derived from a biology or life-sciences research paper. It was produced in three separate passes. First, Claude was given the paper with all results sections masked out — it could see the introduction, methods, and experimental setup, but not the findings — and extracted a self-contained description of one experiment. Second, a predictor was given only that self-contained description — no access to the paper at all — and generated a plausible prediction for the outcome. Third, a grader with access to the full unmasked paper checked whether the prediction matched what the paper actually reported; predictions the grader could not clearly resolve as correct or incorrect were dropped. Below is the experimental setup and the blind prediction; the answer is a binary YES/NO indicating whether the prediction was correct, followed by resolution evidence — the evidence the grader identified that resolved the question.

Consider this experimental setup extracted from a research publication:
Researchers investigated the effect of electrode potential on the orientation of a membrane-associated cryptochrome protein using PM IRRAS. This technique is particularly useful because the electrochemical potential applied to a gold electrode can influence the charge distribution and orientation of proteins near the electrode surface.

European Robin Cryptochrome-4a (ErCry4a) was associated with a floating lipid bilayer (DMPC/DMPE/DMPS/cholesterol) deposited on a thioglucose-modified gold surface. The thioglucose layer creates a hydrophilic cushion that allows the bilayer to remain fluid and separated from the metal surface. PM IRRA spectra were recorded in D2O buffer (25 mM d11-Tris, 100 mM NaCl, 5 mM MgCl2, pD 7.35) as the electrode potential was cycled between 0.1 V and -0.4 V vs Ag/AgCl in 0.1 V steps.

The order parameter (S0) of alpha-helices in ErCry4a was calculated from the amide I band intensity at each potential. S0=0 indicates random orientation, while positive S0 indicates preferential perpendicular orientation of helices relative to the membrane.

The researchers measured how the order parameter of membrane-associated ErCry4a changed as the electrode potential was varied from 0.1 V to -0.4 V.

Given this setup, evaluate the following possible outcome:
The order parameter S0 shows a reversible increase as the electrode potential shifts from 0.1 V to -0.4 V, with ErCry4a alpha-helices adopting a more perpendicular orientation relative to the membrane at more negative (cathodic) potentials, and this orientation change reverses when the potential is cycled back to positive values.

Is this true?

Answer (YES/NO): NO